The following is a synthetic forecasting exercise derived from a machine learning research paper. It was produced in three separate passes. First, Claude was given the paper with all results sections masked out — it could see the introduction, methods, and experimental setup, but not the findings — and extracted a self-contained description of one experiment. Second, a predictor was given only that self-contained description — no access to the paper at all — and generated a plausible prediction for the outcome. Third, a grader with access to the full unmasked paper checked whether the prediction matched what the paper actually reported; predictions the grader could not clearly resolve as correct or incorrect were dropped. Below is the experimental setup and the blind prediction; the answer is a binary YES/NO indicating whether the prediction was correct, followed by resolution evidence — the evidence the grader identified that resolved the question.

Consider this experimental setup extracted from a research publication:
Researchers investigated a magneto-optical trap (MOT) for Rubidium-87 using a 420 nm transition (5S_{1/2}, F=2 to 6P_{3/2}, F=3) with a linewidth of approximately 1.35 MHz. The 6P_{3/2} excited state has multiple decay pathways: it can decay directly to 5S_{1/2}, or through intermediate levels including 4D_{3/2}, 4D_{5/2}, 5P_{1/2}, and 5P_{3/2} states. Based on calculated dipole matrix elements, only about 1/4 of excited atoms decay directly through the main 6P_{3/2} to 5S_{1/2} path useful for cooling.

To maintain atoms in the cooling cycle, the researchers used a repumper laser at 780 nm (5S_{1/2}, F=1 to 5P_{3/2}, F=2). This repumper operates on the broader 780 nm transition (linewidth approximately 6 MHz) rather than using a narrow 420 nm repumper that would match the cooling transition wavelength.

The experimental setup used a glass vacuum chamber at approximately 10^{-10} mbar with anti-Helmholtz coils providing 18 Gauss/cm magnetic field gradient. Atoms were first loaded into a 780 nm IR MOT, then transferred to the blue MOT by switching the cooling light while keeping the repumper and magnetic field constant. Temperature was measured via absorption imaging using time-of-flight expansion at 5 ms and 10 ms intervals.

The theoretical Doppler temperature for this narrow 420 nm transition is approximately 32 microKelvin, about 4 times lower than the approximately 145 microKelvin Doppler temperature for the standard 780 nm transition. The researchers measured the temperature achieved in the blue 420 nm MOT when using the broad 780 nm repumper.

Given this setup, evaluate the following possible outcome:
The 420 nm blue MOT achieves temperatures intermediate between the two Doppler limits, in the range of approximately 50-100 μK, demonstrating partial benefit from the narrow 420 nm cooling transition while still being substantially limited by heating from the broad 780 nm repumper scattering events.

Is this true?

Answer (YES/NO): YES